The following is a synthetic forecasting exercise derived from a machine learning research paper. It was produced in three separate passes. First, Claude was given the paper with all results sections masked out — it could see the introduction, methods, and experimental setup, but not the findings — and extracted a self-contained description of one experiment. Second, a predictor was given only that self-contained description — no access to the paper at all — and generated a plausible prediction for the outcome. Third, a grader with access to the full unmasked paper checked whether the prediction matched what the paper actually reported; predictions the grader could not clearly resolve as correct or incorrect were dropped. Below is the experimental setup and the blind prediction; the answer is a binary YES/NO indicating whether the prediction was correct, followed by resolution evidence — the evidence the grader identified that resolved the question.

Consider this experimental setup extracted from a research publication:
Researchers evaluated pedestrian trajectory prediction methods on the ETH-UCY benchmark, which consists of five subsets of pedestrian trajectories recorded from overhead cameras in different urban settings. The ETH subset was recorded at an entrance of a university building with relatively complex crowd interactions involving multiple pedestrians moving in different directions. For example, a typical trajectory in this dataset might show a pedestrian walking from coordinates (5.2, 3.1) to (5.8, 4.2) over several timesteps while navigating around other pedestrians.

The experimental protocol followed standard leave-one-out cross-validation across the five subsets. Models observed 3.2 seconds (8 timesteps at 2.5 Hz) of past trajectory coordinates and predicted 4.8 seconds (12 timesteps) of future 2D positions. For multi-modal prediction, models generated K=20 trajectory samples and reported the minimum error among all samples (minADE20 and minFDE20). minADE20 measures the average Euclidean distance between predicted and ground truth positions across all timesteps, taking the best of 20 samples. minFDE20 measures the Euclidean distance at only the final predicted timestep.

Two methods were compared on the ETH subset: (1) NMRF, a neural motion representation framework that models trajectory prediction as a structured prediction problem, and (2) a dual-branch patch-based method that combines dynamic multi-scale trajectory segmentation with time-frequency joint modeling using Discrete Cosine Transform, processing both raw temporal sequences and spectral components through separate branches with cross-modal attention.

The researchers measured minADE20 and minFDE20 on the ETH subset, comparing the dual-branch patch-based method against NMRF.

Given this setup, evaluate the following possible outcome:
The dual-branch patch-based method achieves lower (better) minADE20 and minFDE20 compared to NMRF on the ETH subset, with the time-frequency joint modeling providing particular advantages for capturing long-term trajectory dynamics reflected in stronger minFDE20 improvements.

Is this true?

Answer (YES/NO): NO